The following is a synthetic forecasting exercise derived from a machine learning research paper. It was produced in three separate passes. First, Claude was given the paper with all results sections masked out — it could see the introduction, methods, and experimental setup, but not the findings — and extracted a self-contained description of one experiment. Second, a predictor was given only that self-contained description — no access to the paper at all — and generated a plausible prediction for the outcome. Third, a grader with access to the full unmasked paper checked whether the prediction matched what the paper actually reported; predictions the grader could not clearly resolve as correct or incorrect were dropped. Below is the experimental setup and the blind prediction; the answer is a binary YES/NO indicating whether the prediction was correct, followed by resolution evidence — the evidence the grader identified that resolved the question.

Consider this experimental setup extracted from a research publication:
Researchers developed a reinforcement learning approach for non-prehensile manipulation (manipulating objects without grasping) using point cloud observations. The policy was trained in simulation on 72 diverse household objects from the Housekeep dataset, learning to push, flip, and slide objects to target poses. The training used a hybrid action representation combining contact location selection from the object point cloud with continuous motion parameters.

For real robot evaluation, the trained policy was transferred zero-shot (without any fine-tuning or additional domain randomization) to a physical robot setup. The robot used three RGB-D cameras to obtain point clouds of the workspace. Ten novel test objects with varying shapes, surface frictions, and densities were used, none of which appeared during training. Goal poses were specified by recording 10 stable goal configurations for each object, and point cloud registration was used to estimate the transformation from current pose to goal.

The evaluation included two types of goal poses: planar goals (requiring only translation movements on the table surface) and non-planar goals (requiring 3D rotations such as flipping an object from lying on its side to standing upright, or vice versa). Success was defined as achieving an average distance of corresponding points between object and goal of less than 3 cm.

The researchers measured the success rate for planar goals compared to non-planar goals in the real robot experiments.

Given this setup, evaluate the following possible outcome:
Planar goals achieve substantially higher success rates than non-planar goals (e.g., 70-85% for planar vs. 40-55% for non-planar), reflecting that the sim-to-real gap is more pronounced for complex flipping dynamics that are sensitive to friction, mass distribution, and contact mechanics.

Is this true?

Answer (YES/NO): YES